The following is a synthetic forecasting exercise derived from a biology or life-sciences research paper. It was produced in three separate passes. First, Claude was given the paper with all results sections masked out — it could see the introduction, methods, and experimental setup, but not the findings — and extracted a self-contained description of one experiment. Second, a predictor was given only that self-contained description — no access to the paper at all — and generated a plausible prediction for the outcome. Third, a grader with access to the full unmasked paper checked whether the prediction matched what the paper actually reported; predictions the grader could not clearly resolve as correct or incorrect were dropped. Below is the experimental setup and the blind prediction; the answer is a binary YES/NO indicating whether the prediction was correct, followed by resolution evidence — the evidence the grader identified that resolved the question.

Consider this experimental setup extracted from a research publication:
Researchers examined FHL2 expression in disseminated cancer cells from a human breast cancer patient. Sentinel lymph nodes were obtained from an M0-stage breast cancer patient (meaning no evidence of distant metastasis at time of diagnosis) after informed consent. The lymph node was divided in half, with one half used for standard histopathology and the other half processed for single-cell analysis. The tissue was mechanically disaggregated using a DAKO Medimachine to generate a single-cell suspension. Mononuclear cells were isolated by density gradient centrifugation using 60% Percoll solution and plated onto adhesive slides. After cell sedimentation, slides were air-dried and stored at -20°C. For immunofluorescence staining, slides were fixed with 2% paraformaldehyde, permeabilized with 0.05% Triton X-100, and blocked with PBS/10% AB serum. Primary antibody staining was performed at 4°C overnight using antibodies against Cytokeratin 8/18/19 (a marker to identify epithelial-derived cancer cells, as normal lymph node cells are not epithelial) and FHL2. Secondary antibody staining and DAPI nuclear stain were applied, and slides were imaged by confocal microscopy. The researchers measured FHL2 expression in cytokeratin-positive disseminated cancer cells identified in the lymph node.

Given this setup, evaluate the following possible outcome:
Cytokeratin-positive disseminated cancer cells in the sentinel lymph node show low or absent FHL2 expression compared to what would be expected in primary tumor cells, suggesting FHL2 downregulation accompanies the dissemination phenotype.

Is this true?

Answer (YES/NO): NO